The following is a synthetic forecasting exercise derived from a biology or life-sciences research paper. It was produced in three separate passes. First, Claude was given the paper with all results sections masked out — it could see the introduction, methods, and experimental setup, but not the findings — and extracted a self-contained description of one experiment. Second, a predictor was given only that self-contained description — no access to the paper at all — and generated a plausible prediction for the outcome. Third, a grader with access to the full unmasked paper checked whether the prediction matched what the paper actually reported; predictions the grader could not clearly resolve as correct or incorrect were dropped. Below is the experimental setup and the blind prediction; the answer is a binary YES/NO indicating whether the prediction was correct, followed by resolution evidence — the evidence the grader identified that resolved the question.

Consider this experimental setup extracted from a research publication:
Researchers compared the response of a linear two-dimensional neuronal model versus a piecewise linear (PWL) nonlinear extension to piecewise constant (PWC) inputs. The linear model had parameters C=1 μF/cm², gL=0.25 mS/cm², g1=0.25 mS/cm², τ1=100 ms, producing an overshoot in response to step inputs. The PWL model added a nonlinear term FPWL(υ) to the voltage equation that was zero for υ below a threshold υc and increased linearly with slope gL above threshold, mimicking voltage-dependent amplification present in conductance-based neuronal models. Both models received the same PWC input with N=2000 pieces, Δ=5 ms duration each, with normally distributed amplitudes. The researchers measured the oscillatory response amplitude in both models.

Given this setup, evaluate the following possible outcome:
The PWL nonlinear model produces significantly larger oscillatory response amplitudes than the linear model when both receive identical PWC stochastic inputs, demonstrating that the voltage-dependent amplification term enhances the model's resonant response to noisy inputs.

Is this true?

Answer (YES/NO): YES